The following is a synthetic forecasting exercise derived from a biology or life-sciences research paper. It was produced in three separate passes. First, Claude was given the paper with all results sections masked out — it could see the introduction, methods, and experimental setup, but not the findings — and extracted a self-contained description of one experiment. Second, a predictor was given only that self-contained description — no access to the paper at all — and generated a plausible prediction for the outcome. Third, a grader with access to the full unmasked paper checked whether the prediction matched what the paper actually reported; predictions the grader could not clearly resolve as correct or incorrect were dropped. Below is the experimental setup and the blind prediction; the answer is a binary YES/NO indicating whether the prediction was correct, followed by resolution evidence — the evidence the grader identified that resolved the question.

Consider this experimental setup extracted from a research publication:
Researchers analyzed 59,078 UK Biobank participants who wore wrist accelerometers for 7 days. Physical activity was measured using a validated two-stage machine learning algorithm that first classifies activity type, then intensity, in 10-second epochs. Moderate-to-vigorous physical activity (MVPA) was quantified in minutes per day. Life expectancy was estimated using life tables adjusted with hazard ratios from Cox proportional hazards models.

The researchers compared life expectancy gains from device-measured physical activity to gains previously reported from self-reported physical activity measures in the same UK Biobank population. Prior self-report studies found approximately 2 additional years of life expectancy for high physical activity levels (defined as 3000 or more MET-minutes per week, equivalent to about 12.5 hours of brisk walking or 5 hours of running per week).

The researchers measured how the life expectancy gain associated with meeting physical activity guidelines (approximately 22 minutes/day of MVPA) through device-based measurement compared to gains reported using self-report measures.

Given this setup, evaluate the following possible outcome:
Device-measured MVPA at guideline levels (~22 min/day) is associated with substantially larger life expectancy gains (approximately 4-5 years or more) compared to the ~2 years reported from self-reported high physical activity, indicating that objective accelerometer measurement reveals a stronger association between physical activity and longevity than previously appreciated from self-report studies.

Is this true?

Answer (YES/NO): YES